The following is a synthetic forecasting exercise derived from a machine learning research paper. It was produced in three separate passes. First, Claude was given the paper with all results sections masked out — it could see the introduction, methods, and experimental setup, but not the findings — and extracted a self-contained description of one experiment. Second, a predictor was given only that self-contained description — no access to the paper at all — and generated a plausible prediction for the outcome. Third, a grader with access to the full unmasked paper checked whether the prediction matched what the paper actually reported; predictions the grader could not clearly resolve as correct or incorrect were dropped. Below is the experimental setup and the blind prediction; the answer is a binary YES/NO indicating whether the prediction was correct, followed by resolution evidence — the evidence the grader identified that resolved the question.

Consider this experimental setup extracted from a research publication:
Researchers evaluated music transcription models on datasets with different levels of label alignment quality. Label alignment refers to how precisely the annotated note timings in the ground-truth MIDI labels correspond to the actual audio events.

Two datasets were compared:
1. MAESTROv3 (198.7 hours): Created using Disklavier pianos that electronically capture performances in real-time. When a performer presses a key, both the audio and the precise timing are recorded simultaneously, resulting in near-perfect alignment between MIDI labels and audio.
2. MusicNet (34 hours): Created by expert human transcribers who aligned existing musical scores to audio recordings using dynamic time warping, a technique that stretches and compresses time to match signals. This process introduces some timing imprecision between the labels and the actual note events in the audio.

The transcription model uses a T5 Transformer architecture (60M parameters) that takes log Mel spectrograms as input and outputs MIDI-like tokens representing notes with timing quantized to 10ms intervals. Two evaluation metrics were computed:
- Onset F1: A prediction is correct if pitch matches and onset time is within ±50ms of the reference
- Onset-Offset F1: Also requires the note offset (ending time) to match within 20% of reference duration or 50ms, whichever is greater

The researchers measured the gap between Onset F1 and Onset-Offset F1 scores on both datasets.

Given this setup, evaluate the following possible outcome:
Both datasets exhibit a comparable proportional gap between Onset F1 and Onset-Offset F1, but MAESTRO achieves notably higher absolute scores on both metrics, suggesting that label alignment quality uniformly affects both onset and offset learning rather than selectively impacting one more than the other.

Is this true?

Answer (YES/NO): NO